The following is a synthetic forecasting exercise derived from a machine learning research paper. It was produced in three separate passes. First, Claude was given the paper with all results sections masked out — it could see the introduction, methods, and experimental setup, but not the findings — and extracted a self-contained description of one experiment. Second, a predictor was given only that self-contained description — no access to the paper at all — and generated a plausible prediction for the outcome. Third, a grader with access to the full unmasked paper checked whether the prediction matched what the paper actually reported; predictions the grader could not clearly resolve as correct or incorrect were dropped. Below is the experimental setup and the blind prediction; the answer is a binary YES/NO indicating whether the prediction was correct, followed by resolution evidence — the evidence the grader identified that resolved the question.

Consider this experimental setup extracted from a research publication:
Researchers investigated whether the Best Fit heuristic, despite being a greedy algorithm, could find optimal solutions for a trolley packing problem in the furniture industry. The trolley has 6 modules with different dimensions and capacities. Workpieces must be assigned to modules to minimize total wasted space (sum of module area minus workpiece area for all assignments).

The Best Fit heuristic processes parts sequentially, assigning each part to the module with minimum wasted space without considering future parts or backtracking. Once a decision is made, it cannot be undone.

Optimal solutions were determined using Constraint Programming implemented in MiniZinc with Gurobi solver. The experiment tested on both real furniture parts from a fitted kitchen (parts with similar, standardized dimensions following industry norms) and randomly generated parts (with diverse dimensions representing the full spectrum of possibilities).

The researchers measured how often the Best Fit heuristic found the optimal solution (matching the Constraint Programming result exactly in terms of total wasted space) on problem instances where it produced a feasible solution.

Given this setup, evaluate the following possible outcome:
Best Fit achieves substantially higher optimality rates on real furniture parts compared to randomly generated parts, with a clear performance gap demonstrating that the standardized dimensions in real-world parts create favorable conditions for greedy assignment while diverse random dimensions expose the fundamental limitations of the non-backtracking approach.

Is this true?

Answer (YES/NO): NO